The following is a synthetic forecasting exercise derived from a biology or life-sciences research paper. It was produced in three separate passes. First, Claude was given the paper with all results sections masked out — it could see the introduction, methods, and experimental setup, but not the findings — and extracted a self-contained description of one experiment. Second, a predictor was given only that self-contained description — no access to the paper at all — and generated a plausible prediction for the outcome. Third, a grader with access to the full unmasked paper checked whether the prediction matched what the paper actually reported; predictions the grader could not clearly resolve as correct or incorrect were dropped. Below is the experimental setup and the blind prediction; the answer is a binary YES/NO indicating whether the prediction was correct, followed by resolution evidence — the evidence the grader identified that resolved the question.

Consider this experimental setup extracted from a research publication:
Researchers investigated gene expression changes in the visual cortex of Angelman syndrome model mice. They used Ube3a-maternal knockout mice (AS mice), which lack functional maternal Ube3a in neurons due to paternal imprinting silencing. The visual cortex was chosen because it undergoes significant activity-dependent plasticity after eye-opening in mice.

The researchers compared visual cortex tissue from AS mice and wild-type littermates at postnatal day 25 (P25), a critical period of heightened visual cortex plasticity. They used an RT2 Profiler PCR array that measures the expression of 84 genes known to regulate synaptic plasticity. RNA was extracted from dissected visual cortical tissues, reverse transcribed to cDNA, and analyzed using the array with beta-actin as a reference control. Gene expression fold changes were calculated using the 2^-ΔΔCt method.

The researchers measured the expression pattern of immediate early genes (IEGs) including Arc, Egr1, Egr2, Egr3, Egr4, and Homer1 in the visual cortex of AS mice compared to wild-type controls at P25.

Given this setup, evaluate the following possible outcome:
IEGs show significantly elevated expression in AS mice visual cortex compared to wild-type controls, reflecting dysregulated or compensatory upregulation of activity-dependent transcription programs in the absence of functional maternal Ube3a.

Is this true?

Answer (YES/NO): NO